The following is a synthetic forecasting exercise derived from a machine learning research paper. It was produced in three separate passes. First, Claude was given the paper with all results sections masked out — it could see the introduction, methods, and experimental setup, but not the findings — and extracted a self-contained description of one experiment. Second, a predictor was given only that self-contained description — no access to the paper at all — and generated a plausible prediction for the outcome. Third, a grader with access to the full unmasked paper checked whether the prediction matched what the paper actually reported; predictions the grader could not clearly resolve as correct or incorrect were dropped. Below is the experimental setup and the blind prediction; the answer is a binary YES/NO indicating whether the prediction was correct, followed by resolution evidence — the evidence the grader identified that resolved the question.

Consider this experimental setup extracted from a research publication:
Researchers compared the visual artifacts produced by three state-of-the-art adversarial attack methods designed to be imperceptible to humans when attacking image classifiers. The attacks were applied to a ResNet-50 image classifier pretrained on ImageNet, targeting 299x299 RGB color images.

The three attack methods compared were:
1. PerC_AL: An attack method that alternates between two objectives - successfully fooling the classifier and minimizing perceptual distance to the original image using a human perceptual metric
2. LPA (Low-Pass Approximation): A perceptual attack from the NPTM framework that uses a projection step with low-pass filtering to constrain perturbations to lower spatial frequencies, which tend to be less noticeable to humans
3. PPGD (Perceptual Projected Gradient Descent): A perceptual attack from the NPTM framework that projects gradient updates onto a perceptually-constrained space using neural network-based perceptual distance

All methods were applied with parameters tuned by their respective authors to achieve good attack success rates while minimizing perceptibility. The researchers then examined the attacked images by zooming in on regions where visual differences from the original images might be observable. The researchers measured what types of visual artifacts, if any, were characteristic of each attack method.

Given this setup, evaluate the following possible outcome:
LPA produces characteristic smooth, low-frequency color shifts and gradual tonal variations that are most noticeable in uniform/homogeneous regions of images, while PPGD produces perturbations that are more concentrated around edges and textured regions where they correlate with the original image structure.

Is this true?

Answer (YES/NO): NO